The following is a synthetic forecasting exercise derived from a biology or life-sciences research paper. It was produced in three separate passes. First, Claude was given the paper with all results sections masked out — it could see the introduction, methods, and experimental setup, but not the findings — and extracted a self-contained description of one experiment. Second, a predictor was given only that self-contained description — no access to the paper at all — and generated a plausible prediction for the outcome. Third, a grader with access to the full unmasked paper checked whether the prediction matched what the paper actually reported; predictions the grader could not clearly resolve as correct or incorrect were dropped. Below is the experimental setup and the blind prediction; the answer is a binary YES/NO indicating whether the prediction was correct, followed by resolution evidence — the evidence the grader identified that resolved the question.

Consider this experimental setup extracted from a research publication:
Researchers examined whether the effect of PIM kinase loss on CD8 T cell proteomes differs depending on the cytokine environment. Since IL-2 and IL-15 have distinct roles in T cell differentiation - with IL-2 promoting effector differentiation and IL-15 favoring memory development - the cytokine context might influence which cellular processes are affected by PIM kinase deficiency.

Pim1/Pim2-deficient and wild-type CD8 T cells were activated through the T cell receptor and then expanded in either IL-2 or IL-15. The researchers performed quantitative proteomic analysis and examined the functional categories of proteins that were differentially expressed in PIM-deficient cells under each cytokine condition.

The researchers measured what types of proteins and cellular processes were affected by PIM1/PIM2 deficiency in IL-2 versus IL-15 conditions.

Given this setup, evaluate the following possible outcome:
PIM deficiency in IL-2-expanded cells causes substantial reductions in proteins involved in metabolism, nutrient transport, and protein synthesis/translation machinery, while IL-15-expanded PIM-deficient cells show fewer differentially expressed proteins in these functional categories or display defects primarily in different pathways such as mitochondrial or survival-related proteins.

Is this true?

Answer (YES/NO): YES